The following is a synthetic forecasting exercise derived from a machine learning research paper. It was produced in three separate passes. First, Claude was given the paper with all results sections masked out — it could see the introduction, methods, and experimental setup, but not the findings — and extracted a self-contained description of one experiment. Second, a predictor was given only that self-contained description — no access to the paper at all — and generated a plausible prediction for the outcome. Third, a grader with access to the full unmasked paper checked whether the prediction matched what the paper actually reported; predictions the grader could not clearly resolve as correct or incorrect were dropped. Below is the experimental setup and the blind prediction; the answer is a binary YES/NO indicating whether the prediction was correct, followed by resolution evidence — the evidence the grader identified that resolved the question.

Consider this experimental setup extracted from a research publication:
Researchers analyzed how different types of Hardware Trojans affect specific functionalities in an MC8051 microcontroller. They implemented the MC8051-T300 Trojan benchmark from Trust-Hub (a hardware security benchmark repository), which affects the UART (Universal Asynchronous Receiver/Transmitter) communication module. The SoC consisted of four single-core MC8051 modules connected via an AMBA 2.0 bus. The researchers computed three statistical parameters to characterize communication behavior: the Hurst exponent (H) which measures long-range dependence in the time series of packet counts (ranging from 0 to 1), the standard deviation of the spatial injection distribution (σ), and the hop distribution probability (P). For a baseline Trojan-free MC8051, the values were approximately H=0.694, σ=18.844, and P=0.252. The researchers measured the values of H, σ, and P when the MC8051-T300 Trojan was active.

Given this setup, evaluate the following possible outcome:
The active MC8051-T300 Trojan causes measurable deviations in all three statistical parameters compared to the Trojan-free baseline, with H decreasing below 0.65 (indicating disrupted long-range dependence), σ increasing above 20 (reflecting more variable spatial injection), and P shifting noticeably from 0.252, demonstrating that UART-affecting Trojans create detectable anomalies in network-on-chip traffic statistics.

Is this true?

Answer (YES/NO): NO